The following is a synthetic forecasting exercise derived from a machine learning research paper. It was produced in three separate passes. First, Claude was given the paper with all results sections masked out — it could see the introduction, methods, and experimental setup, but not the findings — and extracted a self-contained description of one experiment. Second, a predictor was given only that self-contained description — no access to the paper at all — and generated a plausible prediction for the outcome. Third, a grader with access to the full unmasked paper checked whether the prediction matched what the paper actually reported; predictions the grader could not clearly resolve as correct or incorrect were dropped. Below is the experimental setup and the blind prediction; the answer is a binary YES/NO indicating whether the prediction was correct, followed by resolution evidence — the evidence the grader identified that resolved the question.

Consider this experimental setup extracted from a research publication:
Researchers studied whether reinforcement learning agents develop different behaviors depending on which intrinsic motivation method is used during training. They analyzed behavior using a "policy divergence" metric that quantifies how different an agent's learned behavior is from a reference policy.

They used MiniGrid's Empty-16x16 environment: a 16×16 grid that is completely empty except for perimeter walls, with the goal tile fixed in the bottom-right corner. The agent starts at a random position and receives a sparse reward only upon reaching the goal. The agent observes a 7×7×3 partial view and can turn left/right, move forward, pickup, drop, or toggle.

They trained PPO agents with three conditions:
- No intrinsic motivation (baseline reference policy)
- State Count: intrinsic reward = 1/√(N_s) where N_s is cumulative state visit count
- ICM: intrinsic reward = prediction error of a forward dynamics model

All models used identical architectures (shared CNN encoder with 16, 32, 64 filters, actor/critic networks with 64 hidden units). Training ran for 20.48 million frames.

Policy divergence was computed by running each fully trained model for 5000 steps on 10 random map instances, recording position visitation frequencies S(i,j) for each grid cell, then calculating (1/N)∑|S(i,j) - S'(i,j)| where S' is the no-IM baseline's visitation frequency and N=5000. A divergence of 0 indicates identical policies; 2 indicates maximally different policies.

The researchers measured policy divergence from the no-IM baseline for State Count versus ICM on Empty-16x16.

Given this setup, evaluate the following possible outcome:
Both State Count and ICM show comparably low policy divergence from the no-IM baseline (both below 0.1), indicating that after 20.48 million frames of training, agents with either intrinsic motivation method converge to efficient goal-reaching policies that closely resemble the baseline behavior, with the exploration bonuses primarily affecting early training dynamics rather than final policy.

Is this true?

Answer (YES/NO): NO